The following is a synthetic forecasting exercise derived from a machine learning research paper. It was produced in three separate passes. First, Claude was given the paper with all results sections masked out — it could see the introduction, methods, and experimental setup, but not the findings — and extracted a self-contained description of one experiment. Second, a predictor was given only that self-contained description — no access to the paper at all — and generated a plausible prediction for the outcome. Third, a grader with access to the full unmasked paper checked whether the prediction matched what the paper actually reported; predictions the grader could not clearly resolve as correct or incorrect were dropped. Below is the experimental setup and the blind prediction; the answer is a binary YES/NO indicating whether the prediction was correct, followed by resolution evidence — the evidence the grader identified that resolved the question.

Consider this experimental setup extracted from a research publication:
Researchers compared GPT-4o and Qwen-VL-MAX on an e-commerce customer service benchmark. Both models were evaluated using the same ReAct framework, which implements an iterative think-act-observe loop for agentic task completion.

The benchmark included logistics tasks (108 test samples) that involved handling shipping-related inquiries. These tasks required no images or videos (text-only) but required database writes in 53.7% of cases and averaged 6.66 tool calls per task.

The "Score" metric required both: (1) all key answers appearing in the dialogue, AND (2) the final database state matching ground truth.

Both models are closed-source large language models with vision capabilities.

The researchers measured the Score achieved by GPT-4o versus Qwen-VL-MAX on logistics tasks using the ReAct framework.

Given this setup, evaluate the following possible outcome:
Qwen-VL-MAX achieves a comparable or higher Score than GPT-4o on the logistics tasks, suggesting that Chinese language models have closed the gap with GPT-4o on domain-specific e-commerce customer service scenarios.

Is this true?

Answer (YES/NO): NO